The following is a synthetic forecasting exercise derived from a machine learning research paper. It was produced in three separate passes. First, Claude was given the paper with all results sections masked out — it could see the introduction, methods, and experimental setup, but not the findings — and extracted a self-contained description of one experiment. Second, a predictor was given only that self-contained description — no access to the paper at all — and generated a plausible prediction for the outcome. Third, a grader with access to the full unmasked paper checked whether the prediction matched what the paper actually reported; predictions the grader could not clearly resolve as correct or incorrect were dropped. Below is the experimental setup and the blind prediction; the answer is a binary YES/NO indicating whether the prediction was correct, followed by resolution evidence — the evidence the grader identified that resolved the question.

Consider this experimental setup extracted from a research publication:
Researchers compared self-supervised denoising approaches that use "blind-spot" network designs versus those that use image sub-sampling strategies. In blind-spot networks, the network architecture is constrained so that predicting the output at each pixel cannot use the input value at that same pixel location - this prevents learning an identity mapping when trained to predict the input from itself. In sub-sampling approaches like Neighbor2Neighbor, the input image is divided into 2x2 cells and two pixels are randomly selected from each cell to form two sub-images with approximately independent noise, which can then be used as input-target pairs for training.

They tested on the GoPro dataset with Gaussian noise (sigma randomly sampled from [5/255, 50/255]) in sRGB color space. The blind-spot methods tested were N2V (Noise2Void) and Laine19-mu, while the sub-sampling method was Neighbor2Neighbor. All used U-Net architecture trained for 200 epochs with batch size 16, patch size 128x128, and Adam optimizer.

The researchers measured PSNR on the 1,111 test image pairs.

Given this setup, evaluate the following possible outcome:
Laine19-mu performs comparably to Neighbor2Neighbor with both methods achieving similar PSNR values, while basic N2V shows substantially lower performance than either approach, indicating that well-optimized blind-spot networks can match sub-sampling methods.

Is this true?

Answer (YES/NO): NO